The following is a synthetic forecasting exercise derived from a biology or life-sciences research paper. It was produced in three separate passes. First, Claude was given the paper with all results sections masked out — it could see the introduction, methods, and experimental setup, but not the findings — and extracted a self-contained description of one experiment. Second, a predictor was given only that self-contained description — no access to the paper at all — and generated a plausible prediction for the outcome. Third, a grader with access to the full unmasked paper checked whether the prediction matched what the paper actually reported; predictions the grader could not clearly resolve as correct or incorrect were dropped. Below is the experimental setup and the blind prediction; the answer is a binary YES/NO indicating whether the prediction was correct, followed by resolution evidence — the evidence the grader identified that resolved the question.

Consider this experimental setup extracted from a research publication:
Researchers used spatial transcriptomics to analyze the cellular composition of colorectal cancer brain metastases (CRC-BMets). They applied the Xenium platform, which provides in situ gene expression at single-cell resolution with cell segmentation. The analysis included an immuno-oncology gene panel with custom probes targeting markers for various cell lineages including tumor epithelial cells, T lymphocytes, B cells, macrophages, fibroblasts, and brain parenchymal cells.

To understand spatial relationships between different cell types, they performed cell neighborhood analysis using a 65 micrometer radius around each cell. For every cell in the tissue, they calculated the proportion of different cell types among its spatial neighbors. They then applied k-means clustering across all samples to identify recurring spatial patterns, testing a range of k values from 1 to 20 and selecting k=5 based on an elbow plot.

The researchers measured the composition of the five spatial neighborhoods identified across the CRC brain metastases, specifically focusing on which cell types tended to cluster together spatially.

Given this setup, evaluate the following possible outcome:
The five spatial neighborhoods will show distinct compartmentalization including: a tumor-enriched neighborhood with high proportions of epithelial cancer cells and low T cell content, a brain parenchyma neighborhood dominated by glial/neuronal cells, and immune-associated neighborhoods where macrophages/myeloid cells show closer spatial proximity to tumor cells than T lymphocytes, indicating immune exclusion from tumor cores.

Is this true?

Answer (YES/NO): YES